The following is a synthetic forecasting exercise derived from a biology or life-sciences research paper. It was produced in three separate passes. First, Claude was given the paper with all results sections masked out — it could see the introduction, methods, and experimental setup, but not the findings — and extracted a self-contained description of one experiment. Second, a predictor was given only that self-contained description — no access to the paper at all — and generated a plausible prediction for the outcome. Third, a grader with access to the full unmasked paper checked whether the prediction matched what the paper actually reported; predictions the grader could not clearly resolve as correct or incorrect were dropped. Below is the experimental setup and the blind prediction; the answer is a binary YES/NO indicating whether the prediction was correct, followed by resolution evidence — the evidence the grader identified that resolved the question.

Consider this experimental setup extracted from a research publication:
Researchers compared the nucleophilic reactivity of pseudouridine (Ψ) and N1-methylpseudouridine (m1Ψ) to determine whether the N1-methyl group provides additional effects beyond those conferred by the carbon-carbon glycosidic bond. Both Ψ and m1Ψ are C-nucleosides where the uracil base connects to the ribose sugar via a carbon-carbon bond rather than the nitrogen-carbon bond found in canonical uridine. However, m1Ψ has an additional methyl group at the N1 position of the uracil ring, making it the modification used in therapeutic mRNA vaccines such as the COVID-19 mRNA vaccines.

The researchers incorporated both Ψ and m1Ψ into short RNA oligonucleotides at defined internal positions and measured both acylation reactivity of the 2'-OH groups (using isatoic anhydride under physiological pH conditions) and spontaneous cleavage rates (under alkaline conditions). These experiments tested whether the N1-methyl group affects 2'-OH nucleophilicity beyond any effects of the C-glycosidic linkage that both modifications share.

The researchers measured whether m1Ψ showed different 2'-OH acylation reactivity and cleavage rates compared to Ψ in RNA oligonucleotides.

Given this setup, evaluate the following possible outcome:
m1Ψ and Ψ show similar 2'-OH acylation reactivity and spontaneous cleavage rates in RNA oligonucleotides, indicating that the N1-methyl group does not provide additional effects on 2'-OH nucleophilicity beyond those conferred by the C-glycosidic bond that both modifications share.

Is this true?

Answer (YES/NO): NO